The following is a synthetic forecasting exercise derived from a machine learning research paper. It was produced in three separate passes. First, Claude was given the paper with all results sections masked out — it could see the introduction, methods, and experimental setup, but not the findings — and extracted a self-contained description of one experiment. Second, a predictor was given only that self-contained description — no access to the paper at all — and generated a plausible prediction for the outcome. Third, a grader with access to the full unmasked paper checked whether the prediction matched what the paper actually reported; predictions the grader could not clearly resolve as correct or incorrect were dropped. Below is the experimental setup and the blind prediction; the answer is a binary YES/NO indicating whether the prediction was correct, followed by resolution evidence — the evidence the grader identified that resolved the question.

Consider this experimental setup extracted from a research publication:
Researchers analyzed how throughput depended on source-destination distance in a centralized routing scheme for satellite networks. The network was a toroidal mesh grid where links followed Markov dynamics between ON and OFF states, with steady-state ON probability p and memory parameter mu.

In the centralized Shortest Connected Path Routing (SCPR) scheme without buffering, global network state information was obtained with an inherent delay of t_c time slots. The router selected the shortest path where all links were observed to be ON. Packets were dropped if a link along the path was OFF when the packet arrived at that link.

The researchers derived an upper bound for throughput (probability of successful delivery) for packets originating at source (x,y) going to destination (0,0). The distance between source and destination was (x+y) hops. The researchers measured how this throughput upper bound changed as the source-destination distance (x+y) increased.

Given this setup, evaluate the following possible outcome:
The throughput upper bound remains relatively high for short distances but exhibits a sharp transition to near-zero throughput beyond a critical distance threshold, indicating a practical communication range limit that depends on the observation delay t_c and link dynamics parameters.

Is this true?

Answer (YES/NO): NO